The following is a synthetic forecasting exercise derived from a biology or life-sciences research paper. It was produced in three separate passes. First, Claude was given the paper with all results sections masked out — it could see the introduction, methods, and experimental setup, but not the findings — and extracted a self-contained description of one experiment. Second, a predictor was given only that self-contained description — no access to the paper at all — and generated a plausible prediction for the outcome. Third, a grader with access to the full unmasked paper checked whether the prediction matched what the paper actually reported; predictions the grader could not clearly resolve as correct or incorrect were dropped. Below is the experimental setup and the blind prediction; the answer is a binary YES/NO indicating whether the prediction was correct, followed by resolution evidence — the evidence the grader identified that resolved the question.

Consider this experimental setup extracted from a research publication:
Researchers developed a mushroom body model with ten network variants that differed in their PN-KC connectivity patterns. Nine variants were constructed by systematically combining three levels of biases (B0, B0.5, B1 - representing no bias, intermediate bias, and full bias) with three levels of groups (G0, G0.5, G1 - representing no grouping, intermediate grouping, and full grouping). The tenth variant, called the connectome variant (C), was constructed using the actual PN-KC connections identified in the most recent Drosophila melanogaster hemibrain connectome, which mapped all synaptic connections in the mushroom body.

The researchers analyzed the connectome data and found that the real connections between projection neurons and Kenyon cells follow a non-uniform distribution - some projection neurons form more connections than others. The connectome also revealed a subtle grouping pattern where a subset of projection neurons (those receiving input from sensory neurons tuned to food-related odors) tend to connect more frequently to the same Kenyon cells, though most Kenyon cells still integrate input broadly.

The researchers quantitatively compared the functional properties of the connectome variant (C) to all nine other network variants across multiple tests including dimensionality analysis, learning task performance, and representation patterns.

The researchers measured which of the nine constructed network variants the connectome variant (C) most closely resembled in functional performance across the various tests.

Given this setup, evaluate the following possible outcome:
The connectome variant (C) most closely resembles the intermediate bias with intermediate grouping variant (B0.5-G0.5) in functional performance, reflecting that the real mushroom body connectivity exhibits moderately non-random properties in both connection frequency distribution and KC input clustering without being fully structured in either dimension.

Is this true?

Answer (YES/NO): NO